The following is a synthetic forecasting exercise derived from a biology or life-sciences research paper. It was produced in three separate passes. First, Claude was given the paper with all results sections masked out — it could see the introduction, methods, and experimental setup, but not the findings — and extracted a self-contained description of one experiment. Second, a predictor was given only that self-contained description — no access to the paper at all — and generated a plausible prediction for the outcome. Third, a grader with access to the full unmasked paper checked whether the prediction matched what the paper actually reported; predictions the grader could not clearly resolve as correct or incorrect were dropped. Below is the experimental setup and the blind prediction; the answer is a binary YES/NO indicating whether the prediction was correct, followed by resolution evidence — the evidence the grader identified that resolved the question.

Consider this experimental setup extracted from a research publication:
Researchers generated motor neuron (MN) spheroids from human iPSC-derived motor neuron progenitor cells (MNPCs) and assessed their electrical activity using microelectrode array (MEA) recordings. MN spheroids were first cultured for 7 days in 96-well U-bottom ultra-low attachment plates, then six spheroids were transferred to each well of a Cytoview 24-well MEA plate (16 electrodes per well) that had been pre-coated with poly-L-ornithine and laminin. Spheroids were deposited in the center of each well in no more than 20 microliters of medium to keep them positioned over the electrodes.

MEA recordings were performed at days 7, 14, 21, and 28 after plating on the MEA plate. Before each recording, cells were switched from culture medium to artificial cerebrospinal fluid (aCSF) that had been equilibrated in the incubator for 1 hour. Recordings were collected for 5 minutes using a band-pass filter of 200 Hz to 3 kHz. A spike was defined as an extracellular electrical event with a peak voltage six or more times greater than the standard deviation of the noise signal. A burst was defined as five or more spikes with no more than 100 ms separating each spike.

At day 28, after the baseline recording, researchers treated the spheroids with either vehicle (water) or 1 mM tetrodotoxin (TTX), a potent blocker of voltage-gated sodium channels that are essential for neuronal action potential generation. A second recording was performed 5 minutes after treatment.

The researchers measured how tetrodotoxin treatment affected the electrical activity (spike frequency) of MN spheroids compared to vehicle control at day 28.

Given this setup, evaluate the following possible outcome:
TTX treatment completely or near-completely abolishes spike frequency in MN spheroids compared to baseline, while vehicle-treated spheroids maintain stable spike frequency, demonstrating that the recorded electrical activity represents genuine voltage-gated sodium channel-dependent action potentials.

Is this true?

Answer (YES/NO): YES